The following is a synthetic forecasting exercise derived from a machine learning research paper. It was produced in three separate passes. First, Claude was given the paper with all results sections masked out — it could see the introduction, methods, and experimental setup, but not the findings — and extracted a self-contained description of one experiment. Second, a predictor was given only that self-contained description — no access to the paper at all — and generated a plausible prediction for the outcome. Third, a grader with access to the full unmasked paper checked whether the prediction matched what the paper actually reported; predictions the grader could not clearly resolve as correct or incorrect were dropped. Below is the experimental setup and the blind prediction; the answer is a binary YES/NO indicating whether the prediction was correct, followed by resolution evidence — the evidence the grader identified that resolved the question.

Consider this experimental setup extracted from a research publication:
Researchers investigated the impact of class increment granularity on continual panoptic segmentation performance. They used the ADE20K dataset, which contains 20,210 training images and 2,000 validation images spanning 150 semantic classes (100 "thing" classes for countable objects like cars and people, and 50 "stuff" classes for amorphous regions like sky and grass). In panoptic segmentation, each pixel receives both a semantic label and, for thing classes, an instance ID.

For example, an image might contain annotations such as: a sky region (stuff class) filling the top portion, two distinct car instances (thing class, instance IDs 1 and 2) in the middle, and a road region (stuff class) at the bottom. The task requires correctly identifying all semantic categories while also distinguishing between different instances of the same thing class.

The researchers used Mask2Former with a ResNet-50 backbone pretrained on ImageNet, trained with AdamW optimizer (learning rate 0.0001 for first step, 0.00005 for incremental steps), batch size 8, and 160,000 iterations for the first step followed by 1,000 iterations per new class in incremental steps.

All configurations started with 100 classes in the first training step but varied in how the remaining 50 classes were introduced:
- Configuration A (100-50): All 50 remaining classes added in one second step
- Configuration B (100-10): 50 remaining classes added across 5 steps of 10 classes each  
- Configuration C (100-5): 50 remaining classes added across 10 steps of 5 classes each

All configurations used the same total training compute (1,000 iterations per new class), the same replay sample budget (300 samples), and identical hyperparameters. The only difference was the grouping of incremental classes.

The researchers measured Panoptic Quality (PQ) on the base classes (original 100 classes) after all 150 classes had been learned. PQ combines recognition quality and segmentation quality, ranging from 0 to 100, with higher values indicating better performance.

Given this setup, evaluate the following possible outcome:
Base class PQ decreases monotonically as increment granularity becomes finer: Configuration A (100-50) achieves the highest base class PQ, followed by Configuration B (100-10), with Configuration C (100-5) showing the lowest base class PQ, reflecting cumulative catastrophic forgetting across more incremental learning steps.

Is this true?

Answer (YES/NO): YES